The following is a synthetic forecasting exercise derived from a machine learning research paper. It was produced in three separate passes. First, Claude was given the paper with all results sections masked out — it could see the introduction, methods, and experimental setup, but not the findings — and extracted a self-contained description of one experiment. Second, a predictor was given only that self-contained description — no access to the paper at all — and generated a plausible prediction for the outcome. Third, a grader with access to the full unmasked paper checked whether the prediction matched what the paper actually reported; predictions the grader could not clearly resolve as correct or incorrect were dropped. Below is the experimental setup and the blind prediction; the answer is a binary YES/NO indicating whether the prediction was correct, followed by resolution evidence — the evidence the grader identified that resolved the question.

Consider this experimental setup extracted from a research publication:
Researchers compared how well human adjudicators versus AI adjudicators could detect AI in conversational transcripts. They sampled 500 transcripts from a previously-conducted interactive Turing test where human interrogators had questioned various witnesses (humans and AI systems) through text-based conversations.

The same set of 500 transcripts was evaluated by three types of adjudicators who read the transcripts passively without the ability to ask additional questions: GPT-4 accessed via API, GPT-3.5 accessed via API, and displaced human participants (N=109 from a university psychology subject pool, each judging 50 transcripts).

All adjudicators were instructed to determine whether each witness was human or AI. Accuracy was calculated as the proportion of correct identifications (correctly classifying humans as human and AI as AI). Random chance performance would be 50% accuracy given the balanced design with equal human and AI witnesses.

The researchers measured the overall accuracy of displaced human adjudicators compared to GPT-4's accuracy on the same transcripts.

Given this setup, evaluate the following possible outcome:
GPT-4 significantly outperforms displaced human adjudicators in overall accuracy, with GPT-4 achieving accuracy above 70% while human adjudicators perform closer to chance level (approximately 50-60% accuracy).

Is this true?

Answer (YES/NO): NO